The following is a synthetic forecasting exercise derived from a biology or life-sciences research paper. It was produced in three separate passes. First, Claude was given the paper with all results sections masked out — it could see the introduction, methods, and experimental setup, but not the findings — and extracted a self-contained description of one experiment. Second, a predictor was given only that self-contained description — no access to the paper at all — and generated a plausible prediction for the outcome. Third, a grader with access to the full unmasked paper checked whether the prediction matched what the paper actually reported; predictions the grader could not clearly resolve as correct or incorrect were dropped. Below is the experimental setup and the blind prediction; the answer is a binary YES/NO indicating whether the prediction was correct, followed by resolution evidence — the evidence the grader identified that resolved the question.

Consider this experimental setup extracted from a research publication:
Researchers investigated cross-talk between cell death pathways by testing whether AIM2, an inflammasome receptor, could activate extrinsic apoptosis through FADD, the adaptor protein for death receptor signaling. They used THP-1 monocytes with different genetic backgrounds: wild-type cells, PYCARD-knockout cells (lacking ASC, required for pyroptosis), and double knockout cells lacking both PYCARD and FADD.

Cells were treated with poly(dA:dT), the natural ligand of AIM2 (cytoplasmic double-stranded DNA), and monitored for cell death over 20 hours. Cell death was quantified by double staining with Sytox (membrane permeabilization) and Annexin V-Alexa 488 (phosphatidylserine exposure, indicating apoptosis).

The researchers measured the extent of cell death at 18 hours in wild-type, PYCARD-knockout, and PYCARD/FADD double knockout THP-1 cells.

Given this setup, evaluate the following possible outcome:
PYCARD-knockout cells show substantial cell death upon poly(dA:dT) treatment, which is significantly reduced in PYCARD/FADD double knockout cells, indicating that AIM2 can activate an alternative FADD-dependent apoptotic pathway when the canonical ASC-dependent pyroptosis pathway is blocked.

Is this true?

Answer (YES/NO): YES